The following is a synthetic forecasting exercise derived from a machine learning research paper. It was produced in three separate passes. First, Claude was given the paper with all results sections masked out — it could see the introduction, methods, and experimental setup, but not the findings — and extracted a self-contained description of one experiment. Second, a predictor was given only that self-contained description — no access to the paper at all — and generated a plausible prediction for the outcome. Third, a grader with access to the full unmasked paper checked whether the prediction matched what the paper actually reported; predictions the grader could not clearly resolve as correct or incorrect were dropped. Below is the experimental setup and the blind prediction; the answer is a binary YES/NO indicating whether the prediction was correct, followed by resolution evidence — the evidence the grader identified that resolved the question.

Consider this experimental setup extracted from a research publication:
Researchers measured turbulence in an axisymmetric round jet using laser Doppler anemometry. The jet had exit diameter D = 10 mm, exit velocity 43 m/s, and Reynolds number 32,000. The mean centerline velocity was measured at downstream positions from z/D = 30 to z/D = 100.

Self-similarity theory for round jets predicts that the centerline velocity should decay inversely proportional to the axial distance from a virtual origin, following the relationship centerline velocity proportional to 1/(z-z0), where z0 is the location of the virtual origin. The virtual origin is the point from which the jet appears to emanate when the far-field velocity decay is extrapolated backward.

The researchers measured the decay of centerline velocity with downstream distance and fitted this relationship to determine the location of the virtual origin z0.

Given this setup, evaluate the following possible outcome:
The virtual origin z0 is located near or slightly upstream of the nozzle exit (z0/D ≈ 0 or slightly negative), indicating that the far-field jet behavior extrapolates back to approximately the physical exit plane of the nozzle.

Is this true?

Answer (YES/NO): NO